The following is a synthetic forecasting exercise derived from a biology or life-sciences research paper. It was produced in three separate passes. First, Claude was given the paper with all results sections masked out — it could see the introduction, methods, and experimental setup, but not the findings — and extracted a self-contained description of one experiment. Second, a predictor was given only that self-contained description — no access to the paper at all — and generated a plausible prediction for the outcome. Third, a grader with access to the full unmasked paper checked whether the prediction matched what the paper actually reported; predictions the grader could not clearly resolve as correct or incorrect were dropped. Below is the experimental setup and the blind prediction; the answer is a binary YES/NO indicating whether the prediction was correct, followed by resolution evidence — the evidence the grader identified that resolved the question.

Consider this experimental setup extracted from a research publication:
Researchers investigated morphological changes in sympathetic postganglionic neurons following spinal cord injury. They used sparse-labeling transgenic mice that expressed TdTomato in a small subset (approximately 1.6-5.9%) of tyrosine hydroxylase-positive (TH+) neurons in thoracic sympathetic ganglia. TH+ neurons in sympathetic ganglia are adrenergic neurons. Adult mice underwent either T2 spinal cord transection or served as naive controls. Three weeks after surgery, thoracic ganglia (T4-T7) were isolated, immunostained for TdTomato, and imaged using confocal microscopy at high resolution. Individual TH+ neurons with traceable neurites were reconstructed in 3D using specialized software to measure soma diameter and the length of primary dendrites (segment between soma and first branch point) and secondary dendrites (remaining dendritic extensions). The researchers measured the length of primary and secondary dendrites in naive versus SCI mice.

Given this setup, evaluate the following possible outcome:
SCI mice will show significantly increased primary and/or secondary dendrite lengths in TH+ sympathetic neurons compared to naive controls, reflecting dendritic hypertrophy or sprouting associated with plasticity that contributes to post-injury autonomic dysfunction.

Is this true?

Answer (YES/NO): NO